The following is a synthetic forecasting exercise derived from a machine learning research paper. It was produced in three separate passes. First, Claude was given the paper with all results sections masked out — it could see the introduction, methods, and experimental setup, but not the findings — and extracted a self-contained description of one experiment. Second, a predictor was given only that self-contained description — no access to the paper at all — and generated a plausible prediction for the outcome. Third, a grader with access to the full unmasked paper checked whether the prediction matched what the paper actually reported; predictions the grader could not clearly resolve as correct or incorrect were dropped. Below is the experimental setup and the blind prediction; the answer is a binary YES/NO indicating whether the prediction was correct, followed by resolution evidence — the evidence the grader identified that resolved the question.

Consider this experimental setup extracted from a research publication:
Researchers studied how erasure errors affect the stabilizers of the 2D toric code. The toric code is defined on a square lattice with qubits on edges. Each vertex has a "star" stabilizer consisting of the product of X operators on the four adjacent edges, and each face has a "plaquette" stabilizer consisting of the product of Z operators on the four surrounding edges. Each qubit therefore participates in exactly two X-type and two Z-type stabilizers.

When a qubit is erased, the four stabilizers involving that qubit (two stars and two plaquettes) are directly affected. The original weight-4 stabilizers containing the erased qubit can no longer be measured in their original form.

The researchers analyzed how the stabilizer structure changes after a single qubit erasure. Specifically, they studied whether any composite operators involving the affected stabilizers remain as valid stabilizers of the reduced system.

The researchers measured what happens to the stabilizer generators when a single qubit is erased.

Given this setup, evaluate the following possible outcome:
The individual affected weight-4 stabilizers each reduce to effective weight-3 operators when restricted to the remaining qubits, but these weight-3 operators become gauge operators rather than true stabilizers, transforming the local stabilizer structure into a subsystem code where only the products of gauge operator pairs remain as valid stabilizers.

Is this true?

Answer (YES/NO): NO